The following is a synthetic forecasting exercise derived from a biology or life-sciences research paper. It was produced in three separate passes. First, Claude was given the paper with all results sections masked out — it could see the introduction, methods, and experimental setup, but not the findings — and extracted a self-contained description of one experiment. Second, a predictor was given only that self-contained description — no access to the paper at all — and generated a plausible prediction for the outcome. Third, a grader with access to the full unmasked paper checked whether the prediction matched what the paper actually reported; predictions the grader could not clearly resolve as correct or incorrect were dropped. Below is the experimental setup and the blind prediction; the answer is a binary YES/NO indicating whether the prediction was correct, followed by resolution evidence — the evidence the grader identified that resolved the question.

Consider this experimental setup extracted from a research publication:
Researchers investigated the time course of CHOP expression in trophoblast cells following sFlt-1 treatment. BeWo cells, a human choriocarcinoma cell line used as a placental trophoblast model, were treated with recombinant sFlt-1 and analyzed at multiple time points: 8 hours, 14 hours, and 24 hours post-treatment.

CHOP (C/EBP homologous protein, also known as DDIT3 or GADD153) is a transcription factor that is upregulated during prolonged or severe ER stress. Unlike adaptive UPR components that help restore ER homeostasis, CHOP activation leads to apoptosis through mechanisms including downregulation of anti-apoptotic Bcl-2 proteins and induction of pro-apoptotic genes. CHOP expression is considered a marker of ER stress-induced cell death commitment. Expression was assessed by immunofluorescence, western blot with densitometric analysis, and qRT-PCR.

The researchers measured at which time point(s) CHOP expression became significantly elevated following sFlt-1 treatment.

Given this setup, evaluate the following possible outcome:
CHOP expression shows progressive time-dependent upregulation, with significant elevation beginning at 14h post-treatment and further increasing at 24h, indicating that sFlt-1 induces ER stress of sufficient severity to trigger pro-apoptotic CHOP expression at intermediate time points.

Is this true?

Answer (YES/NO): NO